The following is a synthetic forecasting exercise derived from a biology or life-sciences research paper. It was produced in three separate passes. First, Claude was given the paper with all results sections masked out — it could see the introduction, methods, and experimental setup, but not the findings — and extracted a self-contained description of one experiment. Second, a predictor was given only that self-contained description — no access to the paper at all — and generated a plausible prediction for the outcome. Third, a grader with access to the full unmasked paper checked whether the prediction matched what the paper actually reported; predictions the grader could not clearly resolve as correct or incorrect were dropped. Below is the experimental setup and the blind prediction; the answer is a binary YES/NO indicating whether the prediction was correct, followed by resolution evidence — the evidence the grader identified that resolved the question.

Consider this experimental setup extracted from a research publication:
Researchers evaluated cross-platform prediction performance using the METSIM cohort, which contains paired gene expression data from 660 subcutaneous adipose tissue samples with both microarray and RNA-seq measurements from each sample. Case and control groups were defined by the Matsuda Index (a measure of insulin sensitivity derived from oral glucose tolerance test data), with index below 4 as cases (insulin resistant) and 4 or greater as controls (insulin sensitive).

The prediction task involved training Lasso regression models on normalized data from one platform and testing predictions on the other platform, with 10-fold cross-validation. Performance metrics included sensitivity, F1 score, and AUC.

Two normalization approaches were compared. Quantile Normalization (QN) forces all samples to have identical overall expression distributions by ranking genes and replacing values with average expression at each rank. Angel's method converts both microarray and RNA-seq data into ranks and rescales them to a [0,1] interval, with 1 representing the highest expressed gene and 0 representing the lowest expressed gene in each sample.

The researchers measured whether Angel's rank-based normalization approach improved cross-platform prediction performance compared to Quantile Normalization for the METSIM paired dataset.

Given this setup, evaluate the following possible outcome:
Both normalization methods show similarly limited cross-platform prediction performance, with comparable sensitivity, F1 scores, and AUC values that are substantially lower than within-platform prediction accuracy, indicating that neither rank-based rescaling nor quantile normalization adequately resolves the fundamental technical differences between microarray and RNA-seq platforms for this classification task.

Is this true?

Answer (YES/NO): NO